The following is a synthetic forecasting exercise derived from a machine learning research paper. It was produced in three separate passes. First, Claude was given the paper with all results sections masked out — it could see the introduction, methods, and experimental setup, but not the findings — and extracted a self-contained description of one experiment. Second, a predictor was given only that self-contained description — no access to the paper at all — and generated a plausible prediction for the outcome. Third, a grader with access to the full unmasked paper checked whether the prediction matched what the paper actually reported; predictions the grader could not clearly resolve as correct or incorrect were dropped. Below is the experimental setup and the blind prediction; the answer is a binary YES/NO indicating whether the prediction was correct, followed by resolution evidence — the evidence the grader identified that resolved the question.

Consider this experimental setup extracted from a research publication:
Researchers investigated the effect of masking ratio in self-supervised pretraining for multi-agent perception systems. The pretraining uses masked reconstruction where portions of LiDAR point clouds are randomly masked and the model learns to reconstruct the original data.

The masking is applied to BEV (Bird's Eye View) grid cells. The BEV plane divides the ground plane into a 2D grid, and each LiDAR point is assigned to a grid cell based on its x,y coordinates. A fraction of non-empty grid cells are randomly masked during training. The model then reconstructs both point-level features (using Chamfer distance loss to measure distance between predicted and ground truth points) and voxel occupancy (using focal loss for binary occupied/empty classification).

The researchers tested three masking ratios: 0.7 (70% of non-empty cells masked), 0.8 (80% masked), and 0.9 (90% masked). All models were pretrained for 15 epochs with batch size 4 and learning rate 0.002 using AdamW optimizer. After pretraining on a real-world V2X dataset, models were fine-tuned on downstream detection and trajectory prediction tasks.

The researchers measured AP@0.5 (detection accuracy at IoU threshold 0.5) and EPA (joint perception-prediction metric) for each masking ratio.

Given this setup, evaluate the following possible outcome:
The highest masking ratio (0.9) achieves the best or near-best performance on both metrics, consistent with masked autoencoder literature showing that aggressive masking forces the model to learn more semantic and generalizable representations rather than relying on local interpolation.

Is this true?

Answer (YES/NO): NO